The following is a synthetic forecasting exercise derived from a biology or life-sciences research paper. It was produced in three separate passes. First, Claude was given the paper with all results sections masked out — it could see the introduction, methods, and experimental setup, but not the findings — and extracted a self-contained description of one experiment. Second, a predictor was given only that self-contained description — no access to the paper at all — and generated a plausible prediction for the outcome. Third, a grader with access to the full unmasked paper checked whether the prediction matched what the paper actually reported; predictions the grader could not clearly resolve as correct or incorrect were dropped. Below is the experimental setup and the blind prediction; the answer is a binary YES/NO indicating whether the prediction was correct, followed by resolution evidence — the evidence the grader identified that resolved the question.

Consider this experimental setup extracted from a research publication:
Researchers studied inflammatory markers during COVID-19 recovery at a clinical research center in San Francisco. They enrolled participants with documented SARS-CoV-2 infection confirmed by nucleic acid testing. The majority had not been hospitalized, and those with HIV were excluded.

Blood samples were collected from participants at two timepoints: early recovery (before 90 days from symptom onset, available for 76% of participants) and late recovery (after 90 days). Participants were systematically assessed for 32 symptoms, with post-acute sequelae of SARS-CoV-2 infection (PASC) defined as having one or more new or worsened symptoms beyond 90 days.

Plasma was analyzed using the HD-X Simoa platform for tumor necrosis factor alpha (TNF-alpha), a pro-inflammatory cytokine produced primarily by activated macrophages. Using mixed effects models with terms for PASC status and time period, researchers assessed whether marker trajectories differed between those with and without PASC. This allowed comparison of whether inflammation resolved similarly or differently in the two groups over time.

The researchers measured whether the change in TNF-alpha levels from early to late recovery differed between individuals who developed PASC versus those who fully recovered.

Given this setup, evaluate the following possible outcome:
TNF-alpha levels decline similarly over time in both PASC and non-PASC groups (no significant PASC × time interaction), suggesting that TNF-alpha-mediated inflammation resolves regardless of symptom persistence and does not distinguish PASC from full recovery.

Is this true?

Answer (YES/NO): YES